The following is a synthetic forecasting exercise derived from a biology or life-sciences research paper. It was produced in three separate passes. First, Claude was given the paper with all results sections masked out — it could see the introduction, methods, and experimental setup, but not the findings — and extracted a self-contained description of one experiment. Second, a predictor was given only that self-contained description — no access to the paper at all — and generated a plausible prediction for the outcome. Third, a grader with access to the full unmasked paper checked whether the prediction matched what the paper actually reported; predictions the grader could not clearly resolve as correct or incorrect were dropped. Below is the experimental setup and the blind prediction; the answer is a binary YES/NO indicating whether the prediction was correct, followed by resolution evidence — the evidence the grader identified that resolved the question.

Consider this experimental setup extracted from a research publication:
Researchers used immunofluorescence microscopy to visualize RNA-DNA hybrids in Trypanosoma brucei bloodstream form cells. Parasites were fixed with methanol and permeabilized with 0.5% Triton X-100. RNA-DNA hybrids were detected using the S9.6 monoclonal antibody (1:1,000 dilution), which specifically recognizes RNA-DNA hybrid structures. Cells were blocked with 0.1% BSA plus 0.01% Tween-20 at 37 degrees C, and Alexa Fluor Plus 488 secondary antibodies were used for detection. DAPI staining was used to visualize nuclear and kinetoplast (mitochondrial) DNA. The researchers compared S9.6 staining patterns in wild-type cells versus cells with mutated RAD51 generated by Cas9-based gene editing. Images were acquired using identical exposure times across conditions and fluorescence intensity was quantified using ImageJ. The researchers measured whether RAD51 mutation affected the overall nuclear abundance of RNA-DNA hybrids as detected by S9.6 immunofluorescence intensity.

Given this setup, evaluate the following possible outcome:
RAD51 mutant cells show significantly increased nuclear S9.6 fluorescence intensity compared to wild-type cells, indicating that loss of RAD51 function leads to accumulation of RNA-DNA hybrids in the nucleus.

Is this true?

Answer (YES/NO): NO